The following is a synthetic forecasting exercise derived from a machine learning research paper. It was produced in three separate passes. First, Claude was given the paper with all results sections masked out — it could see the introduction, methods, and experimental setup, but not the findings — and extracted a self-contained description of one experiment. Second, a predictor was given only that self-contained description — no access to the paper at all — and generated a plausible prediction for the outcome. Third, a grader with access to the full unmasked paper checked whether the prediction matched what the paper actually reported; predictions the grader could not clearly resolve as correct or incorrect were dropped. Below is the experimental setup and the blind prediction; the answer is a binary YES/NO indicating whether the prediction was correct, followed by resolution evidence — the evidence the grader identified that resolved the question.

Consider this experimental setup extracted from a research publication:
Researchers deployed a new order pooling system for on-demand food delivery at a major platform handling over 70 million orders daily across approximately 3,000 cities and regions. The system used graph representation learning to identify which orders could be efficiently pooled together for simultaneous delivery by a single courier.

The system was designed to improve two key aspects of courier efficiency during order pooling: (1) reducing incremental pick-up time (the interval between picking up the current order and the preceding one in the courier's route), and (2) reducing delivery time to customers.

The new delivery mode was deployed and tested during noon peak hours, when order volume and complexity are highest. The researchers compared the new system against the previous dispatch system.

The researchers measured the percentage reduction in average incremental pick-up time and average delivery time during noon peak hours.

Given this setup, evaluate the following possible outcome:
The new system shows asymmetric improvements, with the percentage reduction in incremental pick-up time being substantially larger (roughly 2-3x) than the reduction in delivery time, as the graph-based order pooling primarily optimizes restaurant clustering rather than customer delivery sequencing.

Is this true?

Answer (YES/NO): YES